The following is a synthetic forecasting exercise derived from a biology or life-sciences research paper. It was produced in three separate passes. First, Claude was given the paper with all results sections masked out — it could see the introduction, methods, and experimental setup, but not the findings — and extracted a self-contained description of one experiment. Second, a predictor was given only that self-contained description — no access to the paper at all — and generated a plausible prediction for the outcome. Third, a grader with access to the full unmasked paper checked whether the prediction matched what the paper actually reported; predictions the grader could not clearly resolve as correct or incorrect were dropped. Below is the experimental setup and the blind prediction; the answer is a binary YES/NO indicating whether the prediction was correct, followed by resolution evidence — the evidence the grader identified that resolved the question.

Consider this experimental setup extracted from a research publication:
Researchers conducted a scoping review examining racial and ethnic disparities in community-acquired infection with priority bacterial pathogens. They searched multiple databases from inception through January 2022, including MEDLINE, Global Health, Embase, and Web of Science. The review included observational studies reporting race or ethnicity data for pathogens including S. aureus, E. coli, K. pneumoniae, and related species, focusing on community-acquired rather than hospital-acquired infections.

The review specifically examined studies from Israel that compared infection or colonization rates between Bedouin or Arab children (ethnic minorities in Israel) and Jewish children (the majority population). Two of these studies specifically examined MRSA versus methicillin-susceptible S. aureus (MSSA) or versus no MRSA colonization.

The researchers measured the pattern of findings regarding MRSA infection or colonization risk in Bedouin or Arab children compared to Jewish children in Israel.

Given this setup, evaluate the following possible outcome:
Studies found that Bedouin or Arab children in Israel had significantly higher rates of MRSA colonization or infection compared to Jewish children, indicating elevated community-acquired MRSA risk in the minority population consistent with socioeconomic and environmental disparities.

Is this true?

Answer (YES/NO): YES